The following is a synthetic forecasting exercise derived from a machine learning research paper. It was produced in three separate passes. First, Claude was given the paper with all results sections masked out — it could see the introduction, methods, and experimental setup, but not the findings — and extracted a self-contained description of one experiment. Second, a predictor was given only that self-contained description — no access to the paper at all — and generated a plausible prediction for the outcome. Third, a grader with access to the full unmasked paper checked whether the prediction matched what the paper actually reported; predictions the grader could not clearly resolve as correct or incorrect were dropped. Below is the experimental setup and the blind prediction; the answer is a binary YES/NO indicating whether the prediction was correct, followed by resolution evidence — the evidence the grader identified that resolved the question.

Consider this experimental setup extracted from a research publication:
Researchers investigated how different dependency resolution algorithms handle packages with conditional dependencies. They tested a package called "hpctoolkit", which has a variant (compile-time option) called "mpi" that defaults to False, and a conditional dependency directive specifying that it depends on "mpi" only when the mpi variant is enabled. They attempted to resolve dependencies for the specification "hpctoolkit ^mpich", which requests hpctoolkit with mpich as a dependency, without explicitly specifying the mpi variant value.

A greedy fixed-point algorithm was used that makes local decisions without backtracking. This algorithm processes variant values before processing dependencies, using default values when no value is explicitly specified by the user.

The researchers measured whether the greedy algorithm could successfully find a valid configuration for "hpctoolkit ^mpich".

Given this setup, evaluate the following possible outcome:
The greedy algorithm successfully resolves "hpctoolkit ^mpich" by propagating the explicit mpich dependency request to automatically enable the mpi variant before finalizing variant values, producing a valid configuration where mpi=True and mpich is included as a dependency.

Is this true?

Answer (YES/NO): NO